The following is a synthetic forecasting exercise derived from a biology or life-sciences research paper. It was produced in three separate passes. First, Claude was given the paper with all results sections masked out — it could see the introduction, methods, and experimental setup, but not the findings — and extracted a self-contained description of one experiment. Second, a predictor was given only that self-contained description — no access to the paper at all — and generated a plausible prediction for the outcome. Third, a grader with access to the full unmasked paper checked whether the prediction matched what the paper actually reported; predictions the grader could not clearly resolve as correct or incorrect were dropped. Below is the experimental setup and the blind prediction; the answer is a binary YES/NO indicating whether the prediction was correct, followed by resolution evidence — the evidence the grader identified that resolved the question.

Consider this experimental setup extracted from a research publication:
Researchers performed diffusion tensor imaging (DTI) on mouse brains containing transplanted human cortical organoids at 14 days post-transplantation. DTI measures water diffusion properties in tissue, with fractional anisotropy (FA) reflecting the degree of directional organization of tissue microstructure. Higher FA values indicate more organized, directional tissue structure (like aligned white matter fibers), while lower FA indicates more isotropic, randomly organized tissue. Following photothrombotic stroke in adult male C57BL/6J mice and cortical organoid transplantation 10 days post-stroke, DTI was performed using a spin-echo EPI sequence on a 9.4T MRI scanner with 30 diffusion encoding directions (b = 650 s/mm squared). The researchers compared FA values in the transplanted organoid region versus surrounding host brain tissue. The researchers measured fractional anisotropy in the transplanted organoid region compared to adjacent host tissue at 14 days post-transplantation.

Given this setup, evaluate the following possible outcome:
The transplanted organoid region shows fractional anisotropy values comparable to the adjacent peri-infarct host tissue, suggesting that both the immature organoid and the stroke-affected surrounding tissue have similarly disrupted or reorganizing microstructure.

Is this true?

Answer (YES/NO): NO